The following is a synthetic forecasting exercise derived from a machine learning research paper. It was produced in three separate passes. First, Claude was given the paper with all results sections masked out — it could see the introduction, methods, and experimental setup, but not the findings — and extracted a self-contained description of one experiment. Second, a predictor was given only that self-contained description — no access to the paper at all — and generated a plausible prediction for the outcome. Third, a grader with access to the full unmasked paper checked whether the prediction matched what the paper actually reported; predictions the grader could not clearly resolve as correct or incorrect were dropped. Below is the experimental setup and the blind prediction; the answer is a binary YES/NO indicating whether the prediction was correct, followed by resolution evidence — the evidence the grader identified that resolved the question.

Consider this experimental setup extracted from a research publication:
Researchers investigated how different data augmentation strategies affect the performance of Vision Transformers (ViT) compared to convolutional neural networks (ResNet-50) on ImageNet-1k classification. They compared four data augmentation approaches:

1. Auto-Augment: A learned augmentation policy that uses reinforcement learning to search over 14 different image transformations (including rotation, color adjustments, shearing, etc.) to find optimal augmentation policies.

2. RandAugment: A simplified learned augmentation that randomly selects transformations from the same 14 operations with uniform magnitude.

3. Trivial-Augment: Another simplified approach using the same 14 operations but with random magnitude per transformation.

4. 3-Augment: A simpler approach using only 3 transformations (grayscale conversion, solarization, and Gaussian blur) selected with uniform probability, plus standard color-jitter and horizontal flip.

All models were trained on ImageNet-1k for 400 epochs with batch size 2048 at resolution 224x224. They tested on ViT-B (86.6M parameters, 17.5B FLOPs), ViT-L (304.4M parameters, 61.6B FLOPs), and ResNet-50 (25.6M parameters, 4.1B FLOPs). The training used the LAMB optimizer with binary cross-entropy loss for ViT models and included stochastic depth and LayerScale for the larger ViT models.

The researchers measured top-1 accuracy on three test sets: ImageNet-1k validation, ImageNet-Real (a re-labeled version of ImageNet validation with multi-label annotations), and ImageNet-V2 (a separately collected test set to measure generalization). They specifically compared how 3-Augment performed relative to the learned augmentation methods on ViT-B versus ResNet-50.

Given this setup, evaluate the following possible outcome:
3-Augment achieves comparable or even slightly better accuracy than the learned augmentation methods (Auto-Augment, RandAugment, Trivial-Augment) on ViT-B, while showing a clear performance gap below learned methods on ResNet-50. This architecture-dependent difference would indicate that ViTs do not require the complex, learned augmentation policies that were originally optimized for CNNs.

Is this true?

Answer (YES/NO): NO